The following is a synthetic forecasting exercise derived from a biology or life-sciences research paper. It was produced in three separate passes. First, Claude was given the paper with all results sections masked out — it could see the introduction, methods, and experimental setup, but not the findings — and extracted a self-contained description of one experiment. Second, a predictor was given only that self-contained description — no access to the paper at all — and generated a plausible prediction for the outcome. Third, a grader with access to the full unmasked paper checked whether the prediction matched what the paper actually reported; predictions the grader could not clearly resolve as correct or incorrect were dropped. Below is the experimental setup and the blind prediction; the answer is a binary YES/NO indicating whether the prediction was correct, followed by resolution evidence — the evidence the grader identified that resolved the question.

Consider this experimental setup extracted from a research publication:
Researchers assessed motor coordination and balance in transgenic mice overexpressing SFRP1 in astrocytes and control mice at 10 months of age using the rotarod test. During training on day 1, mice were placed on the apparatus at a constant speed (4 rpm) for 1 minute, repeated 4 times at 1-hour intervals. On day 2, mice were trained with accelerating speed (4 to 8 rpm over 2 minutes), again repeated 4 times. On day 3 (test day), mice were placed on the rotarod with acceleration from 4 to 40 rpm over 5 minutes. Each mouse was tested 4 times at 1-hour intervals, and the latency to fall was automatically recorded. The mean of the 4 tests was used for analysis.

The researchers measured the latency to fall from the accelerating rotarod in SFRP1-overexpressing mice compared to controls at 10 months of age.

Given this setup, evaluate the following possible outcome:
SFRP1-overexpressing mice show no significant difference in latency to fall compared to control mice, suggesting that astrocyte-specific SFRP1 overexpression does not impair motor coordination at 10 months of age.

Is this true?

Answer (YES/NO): YES